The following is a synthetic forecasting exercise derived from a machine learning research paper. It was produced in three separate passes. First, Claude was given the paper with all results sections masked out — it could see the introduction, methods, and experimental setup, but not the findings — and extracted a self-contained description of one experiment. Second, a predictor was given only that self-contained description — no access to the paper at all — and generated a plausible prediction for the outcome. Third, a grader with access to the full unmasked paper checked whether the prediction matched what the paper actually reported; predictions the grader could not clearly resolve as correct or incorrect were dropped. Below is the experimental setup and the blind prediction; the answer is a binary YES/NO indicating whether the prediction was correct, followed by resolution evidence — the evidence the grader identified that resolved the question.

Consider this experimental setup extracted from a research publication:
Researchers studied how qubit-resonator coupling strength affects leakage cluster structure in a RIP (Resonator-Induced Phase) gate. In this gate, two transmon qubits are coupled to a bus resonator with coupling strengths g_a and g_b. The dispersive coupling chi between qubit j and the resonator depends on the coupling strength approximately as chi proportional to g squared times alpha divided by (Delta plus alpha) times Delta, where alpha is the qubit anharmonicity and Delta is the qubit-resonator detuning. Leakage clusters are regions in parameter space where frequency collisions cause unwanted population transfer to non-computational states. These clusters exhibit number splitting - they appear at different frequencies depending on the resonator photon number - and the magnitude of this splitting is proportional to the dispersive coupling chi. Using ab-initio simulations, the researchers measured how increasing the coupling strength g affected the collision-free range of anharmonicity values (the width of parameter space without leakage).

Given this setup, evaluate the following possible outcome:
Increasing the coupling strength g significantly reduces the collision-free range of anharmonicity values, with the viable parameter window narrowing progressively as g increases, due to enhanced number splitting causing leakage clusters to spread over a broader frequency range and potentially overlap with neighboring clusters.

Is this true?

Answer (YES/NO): YES